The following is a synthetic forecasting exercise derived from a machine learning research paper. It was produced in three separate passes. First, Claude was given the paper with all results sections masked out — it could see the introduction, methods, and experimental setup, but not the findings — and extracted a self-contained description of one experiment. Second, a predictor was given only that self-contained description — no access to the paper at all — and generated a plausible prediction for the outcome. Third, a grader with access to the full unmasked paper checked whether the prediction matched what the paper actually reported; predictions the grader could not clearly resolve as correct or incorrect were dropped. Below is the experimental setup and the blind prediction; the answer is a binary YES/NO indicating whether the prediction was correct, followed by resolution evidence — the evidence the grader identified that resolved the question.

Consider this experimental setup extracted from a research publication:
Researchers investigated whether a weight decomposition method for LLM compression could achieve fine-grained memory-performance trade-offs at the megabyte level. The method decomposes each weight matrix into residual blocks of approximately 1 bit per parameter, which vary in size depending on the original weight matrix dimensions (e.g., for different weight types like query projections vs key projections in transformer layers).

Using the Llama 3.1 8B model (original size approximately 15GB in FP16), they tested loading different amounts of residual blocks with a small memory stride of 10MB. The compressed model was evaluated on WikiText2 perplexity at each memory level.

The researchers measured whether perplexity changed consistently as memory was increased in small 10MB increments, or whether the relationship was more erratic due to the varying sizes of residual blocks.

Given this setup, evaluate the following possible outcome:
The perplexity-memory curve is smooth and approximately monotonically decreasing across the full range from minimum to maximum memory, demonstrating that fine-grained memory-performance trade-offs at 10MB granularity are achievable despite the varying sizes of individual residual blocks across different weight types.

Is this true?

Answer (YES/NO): YES